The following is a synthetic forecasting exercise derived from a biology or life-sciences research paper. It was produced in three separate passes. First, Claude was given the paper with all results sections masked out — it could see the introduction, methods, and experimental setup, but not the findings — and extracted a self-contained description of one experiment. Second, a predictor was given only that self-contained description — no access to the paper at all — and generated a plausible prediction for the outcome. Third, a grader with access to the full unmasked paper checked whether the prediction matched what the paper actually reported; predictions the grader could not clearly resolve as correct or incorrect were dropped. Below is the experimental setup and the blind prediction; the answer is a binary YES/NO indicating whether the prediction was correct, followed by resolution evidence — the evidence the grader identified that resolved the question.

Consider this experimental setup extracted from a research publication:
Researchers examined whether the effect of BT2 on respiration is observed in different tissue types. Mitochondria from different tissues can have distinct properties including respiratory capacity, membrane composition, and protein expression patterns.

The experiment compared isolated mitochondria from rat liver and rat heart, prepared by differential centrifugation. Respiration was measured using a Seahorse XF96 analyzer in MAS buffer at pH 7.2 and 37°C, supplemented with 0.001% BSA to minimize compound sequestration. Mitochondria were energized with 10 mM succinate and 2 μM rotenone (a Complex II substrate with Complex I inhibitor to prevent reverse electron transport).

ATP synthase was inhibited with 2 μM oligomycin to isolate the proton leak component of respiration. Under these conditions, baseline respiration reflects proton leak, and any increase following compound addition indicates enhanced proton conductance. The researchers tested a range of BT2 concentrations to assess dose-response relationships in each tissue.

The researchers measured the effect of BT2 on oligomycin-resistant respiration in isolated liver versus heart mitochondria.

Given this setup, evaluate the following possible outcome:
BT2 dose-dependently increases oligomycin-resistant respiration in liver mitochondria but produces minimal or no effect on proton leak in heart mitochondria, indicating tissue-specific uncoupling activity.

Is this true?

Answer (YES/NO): NO